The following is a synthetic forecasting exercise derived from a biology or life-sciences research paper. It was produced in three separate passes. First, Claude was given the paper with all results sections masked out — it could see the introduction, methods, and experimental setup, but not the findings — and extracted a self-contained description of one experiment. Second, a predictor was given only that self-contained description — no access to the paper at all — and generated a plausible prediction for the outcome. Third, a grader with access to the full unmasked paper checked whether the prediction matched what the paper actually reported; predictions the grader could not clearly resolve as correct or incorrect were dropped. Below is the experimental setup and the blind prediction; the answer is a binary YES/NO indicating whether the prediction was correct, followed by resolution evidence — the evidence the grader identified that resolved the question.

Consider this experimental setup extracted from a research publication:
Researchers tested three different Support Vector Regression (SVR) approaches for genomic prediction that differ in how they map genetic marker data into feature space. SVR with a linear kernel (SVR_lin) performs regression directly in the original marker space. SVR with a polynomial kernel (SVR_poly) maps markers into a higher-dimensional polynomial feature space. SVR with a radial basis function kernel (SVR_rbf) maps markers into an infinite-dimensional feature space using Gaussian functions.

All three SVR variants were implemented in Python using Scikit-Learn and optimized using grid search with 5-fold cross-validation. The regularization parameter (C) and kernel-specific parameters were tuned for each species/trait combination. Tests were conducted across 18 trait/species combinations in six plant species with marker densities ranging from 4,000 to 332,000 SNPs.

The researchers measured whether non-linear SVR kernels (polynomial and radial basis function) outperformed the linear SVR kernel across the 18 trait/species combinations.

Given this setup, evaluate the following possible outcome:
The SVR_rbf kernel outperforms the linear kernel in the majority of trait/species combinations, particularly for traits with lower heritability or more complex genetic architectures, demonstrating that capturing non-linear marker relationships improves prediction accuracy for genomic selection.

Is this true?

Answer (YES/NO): NO